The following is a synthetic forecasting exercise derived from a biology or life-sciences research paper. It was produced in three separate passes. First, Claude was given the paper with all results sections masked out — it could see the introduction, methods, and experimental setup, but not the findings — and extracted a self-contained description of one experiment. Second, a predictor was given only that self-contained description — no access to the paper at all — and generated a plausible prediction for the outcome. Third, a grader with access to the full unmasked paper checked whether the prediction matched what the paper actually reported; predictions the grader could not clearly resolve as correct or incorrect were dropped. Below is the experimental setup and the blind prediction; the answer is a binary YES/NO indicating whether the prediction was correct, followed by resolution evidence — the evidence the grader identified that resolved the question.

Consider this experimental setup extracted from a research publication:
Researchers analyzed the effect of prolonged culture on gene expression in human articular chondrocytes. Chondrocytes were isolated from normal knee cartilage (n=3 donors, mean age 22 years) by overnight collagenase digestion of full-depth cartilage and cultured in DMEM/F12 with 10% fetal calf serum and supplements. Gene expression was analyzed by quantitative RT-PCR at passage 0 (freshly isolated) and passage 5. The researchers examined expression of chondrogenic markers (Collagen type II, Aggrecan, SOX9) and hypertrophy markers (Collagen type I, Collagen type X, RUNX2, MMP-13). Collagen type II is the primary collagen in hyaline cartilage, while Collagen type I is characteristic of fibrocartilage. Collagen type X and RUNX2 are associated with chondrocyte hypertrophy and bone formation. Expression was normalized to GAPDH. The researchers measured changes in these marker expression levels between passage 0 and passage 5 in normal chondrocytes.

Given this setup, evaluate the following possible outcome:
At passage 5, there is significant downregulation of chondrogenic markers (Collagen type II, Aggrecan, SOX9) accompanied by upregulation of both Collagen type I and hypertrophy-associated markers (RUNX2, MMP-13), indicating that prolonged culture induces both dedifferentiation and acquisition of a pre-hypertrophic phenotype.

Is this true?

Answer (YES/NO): NO